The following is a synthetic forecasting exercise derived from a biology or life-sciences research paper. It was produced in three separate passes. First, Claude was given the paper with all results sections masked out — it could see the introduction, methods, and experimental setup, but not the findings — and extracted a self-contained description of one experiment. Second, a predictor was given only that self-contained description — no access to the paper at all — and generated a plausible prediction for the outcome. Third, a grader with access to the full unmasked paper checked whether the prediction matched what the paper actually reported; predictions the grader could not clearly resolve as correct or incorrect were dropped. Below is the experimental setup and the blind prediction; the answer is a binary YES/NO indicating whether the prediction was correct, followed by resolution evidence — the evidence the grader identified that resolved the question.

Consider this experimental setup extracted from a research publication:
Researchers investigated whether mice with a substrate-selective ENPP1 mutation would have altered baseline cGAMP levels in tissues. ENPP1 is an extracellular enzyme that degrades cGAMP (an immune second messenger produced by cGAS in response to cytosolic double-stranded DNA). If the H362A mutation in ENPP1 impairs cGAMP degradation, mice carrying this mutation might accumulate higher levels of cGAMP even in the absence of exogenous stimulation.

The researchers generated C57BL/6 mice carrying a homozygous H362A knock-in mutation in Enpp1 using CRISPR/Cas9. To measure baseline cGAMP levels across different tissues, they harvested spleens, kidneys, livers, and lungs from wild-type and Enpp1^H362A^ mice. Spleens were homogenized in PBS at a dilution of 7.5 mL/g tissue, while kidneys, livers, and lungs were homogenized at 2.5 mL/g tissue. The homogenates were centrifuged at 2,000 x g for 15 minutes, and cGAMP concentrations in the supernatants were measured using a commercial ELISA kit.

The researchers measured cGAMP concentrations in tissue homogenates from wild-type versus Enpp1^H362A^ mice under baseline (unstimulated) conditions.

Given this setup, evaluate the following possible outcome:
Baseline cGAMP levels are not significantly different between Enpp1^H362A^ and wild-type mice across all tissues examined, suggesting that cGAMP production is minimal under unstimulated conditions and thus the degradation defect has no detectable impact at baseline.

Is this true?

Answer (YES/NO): YES